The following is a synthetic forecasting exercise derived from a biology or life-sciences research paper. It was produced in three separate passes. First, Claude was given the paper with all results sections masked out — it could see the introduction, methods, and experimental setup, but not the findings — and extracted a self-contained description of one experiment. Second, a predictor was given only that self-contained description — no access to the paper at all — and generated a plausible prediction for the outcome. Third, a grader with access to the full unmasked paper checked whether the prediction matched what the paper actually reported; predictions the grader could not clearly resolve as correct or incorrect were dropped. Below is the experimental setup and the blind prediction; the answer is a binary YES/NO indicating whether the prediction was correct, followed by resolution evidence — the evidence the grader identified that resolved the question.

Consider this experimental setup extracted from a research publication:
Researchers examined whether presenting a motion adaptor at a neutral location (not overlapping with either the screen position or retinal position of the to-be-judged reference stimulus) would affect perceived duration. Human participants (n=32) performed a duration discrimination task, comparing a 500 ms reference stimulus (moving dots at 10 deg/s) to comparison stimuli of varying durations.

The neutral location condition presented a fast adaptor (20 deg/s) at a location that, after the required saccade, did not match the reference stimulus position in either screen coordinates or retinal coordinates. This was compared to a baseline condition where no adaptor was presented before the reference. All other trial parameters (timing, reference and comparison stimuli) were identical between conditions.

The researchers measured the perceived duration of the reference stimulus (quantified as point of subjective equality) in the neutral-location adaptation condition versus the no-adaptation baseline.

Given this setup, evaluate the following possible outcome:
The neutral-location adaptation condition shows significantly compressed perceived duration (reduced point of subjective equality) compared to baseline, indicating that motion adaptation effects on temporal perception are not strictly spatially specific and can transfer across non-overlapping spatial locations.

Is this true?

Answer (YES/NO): NO